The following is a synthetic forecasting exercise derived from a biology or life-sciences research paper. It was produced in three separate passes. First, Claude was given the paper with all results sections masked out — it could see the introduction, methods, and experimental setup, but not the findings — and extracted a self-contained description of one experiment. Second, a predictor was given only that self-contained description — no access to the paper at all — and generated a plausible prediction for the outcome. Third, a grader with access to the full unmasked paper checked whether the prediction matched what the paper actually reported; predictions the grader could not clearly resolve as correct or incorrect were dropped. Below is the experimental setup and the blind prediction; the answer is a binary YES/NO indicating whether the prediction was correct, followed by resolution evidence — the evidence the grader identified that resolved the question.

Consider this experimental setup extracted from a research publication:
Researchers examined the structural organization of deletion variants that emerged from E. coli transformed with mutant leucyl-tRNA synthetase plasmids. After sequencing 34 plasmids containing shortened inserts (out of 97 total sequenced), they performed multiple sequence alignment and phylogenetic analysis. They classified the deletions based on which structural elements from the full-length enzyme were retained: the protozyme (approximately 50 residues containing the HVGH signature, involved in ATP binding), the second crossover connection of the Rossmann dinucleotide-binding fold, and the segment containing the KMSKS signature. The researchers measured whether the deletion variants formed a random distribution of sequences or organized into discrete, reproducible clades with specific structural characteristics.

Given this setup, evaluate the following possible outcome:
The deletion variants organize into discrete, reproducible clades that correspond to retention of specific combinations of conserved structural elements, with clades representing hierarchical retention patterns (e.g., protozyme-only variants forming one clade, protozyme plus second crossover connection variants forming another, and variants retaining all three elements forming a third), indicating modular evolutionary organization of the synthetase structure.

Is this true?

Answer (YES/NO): NO